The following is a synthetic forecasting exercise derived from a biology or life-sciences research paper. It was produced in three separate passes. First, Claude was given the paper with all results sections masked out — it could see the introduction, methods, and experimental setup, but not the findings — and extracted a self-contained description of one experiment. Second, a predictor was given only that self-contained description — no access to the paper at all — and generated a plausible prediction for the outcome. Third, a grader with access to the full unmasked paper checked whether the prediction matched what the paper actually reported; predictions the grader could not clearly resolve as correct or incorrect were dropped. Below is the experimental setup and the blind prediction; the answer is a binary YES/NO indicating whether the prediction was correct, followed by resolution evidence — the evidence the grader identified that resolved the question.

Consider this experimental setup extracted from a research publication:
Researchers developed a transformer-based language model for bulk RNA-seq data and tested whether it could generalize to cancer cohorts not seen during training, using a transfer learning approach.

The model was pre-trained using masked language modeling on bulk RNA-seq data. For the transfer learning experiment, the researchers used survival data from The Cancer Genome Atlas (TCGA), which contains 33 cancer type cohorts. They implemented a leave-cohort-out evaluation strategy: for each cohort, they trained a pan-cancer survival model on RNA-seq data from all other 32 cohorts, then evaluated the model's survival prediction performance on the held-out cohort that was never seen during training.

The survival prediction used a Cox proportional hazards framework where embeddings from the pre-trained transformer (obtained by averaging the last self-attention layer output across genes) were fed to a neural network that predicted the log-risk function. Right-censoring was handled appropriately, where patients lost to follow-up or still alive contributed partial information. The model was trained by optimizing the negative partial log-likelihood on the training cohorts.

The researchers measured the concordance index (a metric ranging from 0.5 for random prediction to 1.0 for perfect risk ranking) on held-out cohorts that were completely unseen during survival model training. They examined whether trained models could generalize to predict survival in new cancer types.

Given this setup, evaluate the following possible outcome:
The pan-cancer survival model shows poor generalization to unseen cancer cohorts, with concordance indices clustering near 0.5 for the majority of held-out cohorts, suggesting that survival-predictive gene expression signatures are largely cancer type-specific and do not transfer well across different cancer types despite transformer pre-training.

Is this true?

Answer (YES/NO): NO